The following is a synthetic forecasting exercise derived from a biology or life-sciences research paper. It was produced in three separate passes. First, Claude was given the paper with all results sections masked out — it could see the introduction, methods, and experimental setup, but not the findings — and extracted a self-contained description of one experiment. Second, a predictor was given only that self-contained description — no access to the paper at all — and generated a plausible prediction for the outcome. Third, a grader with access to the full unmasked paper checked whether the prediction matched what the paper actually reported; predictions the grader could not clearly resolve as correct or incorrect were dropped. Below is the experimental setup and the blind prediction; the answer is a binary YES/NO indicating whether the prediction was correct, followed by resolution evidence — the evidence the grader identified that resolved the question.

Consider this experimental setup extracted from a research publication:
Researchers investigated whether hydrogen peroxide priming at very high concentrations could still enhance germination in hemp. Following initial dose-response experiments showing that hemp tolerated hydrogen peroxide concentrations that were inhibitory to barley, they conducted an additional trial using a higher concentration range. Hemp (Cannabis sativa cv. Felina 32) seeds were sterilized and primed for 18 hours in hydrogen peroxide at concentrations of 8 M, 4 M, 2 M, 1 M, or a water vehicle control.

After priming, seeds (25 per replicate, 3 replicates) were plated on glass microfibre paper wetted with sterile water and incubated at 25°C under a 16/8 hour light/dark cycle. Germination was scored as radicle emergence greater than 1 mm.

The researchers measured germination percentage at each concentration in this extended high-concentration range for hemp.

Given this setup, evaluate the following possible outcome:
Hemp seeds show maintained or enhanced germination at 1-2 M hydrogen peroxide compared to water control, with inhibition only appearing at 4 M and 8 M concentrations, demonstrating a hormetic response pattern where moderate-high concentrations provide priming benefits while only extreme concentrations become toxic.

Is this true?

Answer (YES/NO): YES